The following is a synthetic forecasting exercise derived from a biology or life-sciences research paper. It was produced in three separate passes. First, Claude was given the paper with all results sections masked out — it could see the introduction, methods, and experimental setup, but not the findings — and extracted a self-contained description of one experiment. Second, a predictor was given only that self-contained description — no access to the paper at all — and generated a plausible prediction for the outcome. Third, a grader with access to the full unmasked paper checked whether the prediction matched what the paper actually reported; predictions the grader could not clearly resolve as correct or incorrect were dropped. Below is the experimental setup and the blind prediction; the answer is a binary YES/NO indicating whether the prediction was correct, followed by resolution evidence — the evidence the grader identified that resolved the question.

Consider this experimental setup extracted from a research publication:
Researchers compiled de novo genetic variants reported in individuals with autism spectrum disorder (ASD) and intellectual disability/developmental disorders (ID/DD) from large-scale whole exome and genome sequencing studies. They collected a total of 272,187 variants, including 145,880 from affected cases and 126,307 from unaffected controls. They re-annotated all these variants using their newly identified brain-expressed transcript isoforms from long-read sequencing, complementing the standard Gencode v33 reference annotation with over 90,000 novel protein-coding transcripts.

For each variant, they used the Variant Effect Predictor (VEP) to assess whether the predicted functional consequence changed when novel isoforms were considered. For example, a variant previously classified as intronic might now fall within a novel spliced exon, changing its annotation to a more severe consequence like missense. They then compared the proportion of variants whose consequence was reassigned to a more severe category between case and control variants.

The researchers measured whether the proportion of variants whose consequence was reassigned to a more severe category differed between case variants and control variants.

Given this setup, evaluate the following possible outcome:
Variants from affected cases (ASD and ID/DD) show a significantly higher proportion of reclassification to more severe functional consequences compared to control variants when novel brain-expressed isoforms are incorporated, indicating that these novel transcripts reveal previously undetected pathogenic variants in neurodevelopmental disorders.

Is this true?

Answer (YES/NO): NO